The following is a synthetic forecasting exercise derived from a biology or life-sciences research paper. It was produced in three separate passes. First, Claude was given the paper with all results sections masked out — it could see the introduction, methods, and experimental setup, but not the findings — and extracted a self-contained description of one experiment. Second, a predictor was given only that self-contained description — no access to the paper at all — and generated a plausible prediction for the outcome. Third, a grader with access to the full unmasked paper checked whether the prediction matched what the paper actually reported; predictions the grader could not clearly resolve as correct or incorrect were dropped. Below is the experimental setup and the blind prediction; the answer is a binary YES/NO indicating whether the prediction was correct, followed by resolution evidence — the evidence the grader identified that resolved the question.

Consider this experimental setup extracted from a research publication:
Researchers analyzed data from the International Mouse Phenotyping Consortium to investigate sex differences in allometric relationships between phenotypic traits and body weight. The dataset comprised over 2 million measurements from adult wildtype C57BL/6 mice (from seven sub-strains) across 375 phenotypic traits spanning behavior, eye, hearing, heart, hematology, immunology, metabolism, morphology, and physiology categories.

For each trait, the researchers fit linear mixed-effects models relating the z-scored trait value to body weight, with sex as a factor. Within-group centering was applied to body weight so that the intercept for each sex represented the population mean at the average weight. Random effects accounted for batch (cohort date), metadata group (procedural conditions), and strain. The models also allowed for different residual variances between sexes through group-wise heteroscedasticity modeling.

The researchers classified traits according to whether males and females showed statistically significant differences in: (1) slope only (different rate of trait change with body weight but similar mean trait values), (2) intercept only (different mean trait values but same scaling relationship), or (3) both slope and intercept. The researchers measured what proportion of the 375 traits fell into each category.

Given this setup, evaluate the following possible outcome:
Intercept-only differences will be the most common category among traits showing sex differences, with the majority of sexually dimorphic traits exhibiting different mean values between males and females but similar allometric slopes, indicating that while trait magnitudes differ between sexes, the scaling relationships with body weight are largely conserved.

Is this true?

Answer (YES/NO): YES